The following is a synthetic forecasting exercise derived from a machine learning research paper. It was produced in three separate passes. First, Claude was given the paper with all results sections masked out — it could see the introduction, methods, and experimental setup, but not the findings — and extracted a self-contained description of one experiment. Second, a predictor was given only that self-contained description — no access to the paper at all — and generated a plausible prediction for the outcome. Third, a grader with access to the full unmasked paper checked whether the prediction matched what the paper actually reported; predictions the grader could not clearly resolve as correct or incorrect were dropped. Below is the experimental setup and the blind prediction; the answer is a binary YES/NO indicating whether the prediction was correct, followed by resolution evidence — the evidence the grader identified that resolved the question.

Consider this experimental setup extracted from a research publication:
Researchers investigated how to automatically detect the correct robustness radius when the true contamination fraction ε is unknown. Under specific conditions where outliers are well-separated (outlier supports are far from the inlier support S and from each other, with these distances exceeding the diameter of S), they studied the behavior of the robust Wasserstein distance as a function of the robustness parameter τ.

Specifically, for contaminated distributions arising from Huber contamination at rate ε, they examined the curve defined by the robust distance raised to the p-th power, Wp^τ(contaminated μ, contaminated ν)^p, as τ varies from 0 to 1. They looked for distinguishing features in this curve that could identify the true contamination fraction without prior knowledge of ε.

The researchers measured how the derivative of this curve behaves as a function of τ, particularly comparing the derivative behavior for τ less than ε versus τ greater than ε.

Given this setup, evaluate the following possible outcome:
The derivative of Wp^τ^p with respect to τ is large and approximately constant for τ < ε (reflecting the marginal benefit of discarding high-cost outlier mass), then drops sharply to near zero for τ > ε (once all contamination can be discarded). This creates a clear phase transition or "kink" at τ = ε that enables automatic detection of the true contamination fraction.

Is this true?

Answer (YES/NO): NO